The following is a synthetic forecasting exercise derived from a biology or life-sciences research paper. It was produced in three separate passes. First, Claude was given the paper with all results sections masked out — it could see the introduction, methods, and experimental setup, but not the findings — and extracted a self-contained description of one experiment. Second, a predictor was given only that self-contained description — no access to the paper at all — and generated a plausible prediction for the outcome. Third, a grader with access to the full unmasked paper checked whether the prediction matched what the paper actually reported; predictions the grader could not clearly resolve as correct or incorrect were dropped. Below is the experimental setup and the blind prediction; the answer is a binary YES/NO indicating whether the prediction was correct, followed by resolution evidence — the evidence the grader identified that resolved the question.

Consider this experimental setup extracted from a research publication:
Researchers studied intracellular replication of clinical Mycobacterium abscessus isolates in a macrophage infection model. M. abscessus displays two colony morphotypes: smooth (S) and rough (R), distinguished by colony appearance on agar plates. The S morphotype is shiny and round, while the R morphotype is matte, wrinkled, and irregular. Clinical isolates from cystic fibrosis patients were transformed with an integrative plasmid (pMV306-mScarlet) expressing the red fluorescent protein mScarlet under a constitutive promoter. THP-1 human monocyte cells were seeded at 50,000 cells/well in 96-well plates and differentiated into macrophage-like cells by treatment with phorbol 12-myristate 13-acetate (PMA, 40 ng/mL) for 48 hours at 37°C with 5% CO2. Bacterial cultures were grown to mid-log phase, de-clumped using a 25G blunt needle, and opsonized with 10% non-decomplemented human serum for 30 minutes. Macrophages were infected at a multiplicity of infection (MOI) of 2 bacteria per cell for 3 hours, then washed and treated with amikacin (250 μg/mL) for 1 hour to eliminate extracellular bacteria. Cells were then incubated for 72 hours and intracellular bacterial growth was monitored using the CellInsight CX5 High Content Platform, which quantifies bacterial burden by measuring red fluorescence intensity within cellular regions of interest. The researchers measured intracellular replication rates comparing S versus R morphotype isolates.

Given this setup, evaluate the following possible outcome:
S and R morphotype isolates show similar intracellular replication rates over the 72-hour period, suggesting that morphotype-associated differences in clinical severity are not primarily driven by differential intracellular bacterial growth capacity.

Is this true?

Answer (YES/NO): NO